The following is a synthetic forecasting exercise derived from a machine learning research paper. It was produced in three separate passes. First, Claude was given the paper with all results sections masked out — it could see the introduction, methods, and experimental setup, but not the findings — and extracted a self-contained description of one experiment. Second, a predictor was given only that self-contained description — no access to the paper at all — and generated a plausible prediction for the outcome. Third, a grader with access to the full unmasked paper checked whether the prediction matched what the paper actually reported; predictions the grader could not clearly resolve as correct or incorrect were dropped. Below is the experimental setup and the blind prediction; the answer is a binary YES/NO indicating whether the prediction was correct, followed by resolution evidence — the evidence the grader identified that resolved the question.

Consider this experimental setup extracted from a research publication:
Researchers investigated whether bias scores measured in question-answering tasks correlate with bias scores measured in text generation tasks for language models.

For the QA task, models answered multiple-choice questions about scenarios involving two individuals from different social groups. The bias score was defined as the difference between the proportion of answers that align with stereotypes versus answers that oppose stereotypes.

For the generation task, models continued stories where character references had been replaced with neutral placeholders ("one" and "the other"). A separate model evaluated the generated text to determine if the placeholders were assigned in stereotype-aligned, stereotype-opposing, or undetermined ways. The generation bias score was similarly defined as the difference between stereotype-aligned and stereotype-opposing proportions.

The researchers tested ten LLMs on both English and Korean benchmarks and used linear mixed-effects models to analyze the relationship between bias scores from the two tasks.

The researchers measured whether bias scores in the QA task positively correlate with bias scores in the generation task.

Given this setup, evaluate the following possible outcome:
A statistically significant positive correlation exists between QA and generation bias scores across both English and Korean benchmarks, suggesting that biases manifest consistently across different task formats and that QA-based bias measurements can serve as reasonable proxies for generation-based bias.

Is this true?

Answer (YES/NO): NO